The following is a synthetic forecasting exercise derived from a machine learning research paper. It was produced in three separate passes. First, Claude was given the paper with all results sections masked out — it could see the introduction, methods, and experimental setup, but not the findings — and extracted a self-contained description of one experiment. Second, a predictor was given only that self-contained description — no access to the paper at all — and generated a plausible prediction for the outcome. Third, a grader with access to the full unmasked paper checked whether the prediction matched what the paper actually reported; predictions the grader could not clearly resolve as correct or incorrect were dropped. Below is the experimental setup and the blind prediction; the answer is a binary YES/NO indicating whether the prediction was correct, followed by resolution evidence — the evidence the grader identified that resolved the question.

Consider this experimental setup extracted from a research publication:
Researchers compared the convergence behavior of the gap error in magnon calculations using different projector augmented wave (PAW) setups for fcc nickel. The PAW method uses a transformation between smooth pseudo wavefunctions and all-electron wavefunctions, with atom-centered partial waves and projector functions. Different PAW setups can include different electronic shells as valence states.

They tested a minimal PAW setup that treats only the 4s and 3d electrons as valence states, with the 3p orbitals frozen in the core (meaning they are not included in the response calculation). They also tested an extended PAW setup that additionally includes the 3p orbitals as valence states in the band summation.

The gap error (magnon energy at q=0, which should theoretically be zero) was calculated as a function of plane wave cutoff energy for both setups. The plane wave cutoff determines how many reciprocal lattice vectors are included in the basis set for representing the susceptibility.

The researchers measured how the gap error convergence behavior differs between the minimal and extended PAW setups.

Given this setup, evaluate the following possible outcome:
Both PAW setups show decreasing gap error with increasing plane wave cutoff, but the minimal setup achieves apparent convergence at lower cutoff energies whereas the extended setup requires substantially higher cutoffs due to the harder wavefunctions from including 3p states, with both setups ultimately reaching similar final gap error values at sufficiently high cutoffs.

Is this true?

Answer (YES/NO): NO